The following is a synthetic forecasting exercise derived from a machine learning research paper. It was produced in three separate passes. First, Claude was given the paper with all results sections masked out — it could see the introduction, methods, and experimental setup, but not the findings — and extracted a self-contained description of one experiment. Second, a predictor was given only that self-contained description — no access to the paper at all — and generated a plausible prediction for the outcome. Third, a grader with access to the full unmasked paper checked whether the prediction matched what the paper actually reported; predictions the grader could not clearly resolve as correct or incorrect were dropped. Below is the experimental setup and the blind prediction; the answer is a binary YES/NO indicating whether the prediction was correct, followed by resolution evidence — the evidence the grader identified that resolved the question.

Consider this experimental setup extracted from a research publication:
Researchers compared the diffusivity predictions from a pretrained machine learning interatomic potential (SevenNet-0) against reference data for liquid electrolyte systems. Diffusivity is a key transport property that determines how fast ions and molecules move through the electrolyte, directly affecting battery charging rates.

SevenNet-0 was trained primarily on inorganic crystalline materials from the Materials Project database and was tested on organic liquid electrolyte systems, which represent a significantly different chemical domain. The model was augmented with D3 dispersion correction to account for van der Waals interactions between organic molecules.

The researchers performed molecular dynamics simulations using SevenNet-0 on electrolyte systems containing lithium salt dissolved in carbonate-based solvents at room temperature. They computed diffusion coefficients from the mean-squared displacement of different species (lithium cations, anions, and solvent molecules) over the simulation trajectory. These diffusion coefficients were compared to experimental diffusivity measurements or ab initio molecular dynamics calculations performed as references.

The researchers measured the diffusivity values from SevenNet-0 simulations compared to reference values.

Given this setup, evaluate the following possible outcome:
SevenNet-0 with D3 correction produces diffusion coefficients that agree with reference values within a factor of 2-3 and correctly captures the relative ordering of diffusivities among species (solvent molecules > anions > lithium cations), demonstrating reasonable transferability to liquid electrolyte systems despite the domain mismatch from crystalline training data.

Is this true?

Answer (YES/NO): YES